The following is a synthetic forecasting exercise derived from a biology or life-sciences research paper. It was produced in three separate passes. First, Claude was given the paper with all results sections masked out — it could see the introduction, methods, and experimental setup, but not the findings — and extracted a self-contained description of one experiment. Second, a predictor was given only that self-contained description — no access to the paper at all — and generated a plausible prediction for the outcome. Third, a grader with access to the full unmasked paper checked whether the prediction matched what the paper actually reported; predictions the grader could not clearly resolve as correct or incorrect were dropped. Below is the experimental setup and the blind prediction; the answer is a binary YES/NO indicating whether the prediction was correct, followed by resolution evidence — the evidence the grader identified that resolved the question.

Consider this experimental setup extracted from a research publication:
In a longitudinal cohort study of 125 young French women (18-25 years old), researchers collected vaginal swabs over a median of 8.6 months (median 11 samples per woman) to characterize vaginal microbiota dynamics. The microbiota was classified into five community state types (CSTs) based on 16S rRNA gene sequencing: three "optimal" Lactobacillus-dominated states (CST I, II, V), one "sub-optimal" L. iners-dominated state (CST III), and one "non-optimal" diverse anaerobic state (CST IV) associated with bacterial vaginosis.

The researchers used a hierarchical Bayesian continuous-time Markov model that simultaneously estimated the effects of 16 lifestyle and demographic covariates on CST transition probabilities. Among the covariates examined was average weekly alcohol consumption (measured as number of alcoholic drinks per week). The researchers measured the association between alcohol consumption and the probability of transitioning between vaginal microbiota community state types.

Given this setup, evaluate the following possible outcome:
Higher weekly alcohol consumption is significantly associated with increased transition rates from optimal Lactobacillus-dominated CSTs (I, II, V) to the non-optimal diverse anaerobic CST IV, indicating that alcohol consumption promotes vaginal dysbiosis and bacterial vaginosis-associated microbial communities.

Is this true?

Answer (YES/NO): NO